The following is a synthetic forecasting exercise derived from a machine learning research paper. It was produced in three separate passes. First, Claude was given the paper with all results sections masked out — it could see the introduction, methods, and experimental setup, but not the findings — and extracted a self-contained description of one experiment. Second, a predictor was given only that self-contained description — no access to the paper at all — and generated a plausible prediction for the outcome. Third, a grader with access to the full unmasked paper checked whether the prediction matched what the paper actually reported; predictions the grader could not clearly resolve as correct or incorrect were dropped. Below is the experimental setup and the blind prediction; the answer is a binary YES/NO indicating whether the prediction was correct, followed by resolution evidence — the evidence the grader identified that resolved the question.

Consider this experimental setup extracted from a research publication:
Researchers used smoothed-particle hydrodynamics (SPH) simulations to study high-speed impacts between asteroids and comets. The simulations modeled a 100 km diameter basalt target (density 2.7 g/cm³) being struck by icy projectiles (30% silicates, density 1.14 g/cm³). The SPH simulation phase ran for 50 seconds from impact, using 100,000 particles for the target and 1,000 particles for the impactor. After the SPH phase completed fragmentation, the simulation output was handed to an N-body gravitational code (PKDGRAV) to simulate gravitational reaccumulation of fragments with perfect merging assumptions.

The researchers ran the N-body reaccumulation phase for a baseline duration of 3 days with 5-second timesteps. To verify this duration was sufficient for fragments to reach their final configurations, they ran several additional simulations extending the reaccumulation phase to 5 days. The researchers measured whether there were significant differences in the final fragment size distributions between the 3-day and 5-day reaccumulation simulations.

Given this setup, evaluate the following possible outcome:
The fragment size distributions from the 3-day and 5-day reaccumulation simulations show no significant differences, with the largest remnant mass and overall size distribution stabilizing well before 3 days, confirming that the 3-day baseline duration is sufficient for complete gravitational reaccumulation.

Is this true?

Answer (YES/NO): NO